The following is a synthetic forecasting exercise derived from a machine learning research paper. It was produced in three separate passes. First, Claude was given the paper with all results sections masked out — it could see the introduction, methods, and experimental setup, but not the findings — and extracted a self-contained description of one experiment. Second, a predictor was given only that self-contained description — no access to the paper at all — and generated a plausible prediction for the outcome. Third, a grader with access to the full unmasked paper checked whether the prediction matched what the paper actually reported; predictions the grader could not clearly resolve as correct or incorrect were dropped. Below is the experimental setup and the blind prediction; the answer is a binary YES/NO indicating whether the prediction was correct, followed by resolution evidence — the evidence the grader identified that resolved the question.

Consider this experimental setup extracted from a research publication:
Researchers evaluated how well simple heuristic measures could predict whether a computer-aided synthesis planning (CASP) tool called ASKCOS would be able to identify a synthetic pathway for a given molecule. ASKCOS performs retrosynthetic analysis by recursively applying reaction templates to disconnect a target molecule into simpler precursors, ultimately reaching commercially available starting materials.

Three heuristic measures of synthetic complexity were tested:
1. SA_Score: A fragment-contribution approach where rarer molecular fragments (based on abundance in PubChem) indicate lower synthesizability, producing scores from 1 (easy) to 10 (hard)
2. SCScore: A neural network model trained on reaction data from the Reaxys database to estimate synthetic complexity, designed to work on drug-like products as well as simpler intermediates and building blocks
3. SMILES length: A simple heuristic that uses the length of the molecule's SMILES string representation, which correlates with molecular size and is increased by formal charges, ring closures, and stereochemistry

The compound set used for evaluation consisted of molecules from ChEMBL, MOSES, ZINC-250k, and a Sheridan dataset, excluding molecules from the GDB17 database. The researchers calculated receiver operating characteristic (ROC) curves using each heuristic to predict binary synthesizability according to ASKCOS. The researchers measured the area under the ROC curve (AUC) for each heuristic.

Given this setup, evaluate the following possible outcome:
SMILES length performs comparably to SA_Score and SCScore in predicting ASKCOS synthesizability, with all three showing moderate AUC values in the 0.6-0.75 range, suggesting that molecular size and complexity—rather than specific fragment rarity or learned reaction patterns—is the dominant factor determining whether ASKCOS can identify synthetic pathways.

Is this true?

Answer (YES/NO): NO